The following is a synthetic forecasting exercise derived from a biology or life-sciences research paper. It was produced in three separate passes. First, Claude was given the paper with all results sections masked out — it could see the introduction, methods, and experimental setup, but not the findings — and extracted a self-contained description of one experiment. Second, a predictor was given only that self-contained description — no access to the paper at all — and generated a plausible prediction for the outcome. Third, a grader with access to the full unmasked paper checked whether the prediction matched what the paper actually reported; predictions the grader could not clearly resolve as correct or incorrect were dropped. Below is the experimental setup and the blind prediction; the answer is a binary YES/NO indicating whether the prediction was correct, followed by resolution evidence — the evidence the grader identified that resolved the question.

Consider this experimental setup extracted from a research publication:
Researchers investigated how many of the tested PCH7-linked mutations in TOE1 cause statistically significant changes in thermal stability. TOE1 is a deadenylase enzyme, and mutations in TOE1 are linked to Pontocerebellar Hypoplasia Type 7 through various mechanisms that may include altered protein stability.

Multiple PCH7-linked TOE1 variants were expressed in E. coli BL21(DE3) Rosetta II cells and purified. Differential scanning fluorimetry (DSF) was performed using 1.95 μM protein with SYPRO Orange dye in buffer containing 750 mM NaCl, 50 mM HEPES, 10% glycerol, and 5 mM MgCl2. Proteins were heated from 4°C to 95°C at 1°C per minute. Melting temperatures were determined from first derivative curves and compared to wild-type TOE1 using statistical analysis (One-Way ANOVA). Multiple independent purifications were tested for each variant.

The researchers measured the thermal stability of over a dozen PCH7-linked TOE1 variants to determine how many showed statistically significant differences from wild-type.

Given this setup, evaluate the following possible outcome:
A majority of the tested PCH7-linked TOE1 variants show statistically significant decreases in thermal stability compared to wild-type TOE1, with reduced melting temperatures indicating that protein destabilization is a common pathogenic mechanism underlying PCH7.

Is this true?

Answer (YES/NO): YES